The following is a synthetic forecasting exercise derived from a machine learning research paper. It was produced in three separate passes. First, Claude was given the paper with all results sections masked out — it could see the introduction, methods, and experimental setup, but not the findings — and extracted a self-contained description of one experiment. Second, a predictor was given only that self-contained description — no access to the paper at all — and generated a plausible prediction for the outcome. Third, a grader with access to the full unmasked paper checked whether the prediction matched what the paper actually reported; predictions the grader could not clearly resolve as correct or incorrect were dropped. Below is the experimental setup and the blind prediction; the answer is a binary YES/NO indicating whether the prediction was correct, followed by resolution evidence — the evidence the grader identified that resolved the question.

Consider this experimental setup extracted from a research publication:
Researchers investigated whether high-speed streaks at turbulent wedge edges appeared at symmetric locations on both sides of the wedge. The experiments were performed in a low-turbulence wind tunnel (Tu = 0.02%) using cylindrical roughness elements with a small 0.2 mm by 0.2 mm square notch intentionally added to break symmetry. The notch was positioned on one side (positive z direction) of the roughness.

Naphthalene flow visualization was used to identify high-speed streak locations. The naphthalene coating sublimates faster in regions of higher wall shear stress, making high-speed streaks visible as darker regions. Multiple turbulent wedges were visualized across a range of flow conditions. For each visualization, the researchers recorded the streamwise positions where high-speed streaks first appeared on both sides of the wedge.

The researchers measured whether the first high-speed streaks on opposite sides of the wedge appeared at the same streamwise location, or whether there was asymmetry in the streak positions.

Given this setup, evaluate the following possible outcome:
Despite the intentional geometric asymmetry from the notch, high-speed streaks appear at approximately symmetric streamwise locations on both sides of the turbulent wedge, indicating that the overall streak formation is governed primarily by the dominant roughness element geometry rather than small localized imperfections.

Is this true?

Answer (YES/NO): NO